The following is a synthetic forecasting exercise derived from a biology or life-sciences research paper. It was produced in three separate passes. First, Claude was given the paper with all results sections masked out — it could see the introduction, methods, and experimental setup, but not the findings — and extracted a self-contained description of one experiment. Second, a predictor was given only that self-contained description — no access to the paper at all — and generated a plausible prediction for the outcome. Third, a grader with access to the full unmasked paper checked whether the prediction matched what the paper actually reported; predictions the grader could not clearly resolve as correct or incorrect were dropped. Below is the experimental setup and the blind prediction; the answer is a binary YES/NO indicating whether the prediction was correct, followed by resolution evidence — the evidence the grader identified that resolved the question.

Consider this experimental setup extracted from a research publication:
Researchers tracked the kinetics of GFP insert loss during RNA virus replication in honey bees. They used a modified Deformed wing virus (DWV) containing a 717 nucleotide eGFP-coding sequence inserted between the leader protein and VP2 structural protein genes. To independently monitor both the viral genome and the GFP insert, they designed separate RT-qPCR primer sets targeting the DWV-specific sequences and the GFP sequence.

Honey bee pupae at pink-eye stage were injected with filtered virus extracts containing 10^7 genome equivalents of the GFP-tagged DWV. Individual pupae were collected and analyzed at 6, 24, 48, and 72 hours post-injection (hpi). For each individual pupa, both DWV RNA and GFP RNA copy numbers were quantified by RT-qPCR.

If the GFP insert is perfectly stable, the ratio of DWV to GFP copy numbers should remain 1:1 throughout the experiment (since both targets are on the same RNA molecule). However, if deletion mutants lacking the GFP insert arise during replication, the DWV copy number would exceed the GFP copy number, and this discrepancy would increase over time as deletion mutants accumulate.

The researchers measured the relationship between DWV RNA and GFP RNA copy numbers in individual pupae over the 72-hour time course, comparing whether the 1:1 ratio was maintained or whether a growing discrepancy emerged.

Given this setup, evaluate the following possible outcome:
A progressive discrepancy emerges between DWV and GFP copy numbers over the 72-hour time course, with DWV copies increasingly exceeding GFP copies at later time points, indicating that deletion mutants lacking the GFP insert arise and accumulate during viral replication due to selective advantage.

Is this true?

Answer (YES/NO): YES